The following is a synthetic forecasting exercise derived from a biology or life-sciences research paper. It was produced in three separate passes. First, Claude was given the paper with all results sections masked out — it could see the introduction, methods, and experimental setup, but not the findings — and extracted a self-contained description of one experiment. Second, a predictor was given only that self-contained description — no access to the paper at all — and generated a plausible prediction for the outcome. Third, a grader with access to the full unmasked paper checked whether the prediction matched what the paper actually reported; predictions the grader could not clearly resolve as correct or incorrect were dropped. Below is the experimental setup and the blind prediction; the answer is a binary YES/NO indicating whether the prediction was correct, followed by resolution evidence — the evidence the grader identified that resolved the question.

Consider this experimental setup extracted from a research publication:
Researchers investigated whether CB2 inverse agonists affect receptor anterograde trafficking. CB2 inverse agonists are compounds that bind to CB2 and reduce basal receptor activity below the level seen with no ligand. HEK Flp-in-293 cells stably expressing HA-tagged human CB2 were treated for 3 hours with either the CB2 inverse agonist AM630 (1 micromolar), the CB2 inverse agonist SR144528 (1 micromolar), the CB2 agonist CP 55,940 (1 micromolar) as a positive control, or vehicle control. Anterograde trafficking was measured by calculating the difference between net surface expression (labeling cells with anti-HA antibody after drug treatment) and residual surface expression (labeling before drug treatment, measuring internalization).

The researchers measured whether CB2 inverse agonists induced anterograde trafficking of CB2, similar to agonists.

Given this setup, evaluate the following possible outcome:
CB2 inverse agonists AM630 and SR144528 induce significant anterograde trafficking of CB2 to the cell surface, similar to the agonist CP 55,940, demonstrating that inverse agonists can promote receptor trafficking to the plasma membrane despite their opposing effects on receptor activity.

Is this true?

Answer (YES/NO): NO